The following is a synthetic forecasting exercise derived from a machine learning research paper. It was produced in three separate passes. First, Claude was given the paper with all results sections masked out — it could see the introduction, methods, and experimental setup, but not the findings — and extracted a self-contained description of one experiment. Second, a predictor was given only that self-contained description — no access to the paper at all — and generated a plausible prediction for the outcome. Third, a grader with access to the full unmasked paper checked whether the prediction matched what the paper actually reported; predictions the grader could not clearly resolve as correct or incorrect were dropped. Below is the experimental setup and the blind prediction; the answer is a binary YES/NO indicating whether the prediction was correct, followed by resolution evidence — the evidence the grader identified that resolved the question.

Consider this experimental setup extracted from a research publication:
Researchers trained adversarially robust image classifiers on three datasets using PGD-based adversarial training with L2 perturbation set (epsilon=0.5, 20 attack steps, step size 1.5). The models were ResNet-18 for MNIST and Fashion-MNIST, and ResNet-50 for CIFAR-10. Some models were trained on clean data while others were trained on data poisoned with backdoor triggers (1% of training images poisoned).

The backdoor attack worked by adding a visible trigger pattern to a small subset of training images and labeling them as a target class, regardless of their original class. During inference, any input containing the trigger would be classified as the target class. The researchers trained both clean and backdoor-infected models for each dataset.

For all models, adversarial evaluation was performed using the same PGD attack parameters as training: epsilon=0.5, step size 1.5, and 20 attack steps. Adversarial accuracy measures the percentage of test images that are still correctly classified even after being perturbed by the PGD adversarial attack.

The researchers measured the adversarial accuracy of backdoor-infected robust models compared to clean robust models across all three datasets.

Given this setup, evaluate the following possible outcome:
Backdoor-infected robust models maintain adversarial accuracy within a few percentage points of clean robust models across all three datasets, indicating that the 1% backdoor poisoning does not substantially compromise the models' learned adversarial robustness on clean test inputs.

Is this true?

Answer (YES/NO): YES